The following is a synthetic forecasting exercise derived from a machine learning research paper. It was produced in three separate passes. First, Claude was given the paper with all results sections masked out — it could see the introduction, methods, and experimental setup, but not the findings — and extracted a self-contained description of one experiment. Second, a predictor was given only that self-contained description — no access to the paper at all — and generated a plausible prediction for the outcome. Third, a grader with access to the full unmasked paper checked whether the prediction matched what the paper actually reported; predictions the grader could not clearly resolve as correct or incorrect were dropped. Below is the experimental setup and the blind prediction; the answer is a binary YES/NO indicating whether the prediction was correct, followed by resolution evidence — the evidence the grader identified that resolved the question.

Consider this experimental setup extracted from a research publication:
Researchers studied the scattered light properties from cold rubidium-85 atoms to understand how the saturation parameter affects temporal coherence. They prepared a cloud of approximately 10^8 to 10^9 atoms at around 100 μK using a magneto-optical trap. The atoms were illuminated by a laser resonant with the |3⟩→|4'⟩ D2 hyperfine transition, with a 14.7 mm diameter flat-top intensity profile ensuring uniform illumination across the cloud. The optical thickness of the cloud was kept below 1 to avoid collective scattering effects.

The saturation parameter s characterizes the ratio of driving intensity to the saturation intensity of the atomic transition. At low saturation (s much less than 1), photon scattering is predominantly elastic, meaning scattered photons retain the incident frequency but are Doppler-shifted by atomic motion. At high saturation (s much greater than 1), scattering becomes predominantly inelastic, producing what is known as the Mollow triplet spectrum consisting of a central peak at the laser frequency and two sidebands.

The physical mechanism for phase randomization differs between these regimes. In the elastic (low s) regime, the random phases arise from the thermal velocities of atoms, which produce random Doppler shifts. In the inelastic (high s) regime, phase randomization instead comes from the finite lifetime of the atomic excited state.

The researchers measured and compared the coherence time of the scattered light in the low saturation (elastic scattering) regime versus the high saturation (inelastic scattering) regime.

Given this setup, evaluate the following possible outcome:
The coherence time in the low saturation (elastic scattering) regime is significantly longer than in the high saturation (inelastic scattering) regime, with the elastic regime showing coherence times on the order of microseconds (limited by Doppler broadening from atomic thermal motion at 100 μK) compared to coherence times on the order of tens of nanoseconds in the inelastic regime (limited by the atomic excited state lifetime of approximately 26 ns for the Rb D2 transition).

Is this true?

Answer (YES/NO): NO